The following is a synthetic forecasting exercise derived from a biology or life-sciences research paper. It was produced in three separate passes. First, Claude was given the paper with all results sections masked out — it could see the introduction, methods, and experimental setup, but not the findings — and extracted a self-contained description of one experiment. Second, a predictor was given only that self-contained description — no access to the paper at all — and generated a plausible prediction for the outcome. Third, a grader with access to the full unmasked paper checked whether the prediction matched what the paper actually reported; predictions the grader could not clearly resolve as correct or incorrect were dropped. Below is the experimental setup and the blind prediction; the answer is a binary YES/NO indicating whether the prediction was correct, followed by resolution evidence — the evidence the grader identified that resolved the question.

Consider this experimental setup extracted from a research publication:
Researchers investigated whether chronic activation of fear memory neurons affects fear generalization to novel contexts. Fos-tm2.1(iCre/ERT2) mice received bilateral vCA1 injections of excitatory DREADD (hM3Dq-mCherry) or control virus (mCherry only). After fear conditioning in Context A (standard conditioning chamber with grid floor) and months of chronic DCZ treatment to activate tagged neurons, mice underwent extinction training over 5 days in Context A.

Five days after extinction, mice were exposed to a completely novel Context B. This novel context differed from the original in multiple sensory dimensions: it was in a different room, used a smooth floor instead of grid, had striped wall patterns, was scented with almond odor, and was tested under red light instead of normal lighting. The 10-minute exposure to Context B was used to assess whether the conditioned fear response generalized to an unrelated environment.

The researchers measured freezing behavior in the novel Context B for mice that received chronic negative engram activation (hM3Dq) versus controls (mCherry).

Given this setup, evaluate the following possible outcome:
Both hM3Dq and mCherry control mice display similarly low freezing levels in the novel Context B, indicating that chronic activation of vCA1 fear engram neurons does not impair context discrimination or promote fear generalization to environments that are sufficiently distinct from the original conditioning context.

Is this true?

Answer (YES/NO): NO